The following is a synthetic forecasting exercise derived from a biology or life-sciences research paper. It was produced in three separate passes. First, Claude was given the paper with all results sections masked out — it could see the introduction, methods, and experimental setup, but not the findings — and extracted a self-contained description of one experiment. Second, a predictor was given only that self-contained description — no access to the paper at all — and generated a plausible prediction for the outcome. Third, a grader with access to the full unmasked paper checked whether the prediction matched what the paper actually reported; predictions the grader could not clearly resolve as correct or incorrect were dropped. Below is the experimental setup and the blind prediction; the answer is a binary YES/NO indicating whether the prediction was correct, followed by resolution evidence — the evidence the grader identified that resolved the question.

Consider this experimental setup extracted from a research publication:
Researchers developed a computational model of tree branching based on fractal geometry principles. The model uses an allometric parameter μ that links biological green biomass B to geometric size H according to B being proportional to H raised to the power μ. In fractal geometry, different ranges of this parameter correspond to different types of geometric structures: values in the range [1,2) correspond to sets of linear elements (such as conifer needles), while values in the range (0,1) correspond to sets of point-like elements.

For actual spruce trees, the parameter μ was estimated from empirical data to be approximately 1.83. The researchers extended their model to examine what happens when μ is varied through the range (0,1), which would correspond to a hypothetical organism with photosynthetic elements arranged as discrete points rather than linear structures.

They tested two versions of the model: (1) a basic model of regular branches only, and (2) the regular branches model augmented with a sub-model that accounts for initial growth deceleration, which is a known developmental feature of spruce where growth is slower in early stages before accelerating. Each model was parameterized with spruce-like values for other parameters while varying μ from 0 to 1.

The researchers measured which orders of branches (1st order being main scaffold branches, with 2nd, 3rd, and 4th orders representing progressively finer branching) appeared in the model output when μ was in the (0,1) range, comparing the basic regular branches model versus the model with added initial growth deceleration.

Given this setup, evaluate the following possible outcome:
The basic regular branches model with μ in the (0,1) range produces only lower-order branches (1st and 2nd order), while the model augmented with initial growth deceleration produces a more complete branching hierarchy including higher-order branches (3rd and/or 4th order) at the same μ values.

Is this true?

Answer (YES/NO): NO